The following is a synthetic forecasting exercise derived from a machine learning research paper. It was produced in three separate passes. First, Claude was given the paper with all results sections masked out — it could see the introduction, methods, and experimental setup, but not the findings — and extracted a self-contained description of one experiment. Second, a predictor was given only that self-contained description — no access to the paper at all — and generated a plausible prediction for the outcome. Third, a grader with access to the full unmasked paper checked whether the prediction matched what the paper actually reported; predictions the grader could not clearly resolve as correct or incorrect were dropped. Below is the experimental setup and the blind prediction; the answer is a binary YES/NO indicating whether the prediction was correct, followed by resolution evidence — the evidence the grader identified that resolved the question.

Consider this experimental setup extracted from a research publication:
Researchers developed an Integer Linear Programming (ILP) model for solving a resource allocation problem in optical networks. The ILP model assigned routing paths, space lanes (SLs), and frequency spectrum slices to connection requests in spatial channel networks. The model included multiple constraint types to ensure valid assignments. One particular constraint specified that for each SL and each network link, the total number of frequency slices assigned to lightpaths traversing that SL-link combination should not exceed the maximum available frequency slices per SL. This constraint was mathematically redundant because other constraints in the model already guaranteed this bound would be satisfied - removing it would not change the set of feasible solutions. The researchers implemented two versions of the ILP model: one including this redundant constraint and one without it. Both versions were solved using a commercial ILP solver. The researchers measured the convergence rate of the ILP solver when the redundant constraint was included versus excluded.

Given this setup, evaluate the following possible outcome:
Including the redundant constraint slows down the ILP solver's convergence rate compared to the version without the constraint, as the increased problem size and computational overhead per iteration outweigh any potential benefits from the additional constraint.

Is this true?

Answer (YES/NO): NO